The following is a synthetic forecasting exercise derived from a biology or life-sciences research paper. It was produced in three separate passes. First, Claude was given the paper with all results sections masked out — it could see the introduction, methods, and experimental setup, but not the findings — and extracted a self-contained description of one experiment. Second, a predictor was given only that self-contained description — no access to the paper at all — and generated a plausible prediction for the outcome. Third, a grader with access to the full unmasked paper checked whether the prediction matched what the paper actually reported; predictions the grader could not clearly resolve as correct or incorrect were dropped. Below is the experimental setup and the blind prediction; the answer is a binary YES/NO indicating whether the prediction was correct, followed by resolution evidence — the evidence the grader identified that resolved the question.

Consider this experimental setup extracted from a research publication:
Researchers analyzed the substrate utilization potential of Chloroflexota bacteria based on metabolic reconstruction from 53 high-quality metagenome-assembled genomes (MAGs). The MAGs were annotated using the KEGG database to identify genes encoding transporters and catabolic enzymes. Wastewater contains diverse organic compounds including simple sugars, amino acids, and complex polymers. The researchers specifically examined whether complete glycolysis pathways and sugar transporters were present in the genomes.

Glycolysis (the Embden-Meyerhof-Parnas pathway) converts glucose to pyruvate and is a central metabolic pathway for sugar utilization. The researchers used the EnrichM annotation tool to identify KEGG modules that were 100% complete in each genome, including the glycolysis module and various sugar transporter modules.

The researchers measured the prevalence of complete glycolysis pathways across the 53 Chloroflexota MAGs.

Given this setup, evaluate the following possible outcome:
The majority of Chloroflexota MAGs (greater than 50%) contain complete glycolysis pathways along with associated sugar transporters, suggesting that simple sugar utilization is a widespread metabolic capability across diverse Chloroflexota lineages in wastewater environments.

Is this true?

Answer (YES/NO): YES